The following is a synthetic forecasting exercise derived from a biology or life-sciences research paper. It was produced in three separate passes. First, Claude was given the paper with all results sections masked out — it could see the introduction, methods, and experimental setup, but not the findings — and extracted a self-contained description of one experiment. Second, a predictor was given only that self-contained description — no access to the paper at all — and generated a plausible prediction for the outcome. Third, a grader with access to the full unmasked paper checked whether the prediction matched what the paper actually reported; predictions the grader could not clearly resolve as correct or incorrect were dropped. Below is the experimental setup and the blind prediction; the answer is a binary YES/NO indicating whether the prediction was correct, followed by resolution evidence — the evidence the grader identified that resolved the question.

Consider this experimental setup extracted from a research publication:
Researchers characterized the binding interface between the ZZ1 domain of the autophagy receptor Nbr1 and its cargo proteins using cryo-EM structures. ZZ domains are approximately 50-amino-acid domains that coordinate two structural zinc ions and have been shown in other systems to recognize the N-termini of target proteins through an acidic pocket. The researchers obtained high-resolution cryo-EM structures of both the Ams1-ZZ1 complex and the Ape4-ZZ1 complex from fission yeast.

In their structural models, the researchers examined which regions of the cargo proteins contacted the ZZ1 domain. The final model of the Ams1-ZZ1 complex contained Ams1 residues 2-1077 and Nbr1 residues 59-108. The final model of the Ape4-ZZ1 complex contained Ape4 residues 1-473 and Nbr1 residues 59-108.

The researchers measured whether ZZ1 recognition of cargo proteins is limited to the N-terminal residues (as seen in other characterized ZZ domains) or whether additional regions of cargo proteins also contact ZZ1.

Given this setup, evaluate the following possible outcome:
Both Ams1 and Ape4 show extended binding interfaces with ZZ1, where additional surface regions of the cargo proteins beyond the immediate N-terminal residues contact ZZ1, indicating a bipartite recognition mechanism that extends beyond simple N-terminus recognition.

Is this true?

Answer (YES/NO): YES